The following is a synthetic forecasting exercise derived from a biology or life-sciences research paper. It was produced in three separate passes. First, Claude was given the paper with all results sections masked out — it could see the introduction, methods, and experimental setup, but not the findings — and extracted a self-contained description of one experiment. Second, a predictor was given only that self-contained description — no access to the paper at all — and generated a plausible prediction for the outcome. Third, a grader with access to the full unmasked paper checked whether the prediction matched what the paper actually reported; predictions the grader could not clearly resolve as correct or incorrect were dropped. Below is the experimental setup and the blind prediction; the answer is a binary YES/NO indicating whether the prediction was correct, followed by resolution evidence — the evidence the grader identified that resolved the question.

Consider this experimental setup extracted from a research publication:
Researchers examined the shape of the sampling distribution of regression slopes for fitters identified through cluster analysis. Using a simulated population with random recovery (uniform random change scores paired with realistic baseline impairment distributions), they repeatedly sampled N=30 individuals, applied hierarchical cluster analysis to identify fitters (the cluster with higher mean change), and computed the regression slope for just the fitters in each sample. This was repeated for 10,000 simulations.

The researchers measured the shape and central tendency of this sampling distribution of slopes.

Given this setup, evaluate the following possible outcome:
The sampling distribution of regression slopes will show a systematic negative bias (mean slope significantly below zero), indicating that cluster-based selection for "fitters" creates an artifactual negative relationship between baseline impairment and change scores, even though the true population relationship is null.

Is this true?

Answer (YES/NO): NO